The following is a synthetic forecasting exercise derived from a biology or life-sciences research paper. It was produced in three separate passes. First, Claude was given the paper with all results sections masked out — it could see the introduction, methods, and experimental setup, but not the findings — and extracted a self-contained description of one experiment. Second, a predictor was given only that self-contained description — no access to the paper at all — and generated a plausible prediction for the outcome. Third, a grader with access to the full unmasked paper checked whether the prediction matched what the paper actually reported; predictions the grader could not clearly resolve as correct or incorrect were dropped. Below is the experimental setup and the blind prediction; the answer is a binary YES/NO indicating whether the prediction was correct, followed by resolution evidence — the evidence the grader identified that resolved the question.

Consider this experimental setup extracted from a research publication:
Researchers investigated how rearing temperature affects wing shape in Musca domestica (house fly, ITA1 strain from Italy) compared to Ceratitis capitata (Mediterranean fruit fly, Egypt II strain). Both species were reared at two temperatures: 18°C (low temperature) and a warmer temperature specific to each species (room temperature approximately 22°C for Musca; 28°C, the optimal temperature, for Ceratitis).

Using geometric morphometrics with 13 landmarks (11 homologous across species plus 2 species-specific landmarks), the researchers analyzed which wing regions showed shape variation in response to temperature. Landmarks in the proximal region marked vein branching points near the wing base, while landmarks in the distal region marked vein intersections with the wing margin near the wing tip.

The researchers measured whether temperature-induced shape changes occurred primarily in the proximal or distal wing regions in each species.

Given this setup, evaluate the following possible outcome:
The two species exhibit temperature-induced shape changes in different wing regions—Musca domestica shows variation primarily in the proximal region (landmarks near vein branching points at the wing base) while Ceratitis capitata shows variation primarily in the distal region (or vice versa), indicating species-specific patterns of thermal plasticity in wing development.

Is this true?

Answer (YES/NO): YES